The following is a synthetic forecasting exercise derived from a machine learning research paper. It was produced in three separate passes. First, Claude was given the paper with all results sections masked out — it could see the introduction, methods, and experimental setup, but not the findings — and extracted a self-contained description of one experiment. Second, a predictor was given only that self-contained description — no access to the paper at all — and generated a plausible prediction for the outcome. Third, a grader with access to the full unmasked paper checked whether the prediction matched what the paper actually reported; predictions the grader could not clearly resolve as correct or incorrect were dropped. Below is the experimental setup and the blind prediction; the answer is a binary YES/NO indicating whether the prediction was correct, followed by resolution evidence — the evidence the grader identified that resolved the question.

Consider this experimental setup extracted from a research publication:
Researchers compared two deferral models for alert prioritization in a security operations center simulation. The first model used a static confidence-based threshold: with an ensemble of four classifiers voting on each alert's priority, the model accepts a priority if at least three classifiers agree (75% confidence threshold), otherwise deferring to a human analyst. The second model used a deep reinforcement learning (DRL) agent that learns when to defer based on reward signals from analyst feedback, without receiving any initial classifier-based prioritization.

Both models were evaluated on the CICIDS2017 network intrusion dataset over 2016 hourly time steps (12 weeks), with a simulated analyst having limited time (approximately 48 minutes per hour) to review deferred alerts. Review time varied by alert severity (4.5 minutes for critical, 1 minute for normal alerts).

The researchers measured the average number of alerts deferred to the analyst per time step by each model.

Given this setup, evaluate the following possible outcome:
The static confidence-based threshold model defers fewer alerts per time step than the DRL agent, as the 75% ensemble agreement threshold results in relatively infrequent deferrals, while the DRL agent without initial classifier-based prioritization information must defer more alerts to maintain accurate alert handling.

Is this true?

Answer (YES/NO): YES